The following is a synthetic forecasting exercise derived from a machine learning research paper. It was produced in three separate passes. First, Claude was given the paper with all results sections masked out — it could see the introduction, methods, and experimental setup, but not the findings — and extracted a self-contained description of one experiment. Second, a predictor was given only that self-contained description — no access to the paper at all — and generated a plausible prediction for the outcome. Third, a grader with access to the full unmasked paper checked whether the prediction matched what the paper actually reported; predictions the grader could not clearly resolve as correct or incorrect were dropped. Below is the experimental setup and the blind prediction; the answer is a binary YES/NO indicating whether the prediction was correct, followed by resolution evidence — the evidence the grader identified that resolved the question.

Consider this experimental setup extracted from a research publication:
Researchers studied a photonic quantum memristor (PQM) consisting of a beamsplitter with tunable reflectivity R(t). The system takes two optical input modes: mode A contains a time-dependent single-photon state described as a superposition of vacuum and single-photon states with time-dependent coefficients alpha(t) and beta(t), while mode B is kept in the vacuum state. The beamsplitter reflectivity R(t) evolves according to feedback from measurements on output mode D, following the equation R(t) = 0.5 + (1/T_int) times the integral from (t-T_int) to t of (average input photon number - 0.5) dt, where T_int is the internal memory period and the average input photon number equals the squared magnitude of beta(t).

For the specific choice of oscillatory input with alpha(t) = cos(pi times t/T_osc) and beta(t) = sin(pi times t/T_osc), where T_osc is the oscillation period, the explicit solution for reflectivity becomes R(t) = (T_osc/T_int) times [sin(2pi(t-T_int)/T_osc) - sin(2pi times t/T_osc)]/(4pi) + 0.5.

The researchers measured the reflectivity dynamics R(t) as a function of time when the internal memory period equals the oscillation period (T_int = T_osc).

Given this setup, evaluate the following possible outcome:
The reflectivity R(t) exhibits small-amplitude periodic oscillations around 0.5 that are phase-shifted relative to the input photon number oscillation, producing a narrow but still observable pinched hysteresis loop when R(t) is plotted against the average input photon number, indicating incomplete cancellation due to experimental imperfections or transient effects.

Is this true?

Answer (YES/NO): NO